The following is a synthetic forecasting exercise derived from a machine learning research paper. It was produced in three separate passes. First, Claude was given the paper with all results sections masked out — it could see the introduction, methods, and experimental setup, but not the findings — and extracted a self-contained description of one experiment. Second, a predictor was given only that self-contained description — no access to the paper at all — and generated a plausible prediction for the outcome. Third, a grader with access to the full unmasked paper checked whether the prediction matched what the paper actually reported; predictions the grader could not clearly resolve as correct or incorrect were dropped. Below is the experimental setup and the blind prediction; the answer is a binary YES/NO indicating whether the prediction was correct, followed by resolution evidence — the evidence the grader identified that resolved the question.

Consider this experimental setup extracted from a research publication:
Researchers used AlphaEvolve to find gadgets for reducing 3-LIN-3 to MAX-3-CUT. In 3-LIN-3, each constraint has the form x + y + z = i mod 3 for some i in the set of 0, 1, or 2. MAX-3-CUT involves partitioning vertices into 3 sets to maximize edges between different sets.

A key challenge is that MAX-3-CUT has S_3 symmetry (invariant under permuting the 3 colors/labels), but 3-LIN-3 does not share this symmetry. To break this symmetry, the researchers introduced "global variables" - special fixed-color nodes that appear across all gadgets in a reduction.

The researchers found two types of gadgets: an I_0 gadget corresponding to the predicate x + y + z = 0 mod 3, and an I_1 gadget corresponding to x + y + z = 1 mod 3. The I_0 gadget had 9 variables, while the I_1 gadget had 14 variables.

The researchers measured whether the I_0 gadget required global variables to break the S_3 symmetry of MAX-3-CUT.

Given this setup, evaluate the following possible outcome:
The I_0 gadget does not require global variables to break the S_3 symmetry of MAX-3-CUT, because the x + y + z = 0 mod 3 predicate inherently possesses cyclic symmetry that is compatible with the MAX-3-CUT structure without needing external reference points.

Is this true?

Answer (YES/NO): YES